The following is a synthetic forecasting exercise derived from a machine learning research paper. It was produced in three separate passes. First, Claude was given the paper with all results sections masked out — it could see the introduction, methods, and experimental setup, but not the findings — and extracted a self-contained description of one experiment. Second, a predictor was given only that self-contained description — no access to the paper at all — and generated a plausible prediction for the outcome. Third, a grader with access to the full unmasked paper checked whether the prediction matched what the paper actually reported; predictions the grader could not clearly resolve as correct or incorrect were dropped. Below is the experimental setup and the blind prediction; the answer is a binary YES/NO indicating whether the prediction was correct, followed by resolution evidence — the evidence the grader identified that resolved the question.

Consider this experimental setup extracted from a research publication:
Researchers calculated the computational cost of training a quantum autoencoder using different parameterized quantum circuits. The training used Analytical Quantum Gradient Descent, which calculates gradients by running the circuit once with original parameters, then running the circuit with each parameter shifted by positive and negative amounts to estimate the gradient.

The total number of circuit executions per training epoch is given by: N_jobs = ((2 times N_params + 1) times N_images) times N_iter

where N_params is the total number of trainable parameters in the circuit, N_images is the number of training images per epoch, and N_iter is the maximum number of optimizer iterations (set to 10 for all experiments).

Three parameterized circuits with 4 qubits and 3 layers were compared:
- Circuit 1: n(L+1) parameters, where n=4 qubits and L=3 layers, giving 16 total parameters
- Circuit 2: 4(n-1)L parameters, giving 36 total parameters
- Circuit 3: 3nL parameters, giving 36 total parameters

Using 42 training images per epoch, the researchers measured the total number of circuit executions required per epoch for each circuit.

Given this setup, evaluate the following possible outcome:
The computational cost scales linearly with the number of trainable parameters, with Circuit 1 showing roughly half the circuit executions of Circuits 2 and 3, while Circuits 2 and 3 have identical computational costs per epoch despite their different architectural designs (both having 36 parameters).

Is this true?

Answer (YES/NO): NO